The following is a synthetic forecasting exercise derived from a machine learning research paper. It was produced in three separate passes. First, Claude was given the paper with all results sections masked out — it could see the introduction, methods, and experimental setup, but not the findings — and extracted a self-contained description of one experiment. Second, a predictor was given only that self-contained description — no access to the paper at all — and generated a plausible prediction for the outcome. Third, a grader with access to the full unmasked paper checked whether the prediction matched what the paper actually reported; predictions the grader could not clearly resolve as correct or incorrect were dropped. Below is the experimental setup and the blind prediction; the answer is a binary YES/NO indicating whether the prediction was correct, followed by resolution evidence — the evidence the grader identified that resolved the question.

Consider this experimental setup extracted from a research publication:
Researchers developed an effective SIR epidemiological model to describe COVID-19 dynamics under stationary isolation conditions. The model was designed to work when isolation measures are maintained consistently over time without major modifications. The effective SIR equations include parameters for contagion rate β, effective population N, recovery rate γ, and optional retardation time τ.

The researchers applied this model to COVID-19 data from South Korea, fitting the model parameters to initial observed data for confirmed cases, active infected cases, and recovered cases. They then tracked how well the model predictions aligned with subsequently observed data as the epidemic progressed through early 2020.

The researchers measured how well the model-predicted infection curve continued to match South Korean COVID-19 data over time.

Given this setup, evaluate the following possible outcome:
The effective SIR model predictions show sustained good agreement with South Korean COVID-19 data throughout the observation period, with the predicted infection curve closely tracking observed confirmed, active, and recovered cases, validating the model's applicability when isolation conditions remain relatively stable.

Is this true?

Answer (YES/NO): NO